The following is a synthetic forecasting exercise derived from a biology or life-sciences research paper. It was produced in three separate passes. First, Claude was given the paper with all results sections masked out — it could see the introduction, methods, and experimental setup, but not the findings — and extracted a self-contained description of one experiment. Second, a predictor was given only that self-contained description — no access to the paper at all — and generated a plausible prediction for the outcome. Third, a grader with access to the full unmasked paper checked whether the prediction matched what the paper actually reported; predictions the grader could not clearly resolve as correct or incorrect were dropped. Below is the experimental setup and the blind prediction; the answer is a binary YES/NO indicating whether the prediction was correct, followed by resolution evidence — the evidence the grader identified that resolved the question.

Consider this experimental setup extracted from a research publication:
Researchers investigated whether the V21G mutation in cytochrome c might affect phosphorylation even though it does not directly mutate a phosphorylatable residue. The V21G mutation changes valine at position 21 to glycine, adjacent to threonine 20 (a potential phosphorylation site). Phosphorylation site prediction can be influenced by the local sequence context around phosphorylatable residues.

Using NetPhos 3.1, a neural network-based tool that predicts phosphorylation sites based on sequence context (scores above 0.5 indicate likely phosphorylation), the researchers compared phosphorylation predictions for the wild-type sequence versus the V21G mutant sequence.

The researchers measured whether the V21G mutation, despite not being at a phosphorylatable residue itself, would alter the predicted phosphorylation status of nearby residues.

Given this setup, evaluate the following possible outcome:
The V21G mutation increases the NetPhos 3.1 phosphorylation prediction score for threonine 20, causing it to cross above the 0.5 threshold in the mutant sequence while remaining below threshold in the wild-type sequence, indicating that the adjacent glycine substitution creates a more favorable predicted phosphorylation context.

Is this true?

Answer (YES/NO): NO